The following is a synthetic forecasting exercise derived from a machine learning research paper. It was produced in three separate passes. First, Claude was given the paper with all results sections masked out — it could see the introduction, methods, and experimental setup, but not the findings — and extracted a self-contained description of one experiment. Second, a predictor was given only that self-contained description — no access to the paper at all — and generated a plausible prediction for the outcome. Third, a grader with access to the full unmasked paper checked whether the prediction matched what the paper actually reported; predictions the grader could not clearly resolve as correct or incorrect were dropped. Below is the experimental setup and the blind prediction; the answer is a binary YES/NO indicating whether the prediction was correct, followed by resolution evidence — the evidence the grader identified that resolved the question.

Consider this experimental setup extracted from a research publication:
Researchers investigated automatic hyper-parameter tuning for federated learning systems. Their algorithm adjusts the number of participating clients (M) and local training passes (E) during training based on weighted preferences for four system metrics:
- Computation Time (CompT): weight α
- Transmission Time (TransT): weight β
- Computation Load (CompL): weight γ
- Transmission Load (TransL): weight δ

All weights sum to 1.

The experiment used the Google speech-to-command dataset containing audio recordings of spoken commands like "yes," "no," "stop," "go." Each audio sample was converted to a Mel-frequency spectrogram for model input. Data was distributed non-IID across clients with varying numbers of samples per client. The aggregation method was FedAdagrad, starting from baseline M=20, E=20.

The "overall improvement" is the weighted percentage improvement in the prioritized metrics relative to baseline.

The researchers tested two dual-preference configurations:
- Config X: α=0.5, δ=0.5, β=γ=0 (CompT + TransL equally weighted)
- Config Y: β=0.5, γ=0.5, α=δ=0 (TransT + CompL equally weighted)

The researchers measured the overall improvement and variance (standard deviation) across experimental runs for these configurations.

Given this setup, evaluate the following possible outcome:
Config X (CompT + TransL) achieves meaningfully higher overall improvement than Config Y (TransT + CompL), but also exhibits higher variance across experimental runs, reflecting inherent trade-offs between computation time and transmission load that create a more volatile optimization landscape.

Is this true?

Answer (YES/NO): NO